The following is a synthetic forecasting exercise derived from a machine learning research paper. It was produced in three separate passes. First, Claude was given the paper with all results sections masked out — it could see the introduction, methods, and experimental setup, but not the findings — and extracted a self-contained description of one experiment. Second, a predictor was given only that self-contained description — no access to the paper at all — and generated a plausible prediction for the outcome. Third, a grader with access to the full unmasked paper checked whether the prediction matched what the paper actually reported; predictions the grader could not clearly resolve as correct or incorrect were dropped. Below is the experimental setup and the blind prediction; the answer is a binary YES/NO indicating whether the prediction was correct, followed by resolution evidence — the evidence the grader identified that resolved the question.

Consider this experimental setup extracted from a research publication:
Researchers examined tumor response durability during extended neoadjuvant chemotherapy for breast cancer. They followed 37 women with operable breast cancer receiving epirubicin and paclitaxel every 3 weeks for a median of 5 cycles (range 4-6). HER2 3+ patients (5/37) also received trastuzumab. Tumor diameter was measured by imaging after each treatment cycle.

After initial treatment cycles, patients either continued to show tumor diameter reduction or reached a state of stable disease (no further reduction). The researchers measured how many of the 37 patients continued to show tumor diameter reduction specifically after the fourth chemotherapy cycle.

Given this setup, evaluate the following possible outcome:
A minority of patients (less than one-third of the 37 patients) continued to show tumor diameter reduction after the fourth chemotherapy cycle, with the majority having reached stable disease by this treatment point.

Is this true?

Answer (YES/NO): YES